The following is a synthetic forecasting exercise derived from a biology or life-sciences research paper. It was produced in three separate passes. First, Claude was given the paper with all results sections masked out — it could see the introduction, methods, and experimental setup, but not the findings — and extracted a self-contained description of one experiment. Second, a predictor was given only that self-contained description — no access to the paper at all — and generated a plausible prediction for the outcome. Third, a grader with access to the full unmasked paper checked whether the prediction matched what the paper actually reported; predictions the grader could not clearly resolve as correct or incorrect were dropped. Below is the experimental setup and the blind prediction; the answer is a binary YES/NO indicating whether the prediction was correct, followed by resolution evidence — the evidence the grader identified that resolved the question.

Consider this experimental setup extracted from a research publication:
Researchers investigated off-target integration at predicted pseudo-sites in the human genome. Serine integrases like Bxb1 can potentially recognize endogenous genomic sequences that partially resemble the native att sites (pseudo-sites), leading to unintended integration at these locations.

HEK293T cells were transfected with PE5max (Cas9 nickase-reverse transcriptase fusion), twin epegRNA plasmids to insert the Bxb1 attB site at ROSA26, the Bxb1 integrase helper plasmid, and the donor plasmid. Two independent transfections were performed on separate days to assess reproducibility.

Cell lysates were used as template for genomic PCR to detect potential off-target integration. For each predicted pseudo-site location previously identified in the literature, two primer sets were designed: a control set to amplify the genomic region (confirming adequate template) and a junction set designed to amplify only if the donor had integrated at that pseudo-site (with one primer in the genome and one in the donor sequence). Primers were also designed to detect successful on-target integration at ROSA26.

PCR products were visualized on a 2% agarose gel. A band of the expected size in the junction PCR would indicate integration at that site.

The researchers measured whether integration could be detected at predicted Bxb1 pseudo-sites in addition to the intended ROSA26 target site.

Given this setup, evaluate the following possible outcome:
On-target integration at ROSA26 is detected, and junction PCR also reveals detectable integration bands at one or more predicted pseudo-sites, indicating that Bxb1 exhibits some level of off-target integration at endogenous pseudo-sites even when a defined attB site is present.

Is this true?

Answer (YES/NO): NO